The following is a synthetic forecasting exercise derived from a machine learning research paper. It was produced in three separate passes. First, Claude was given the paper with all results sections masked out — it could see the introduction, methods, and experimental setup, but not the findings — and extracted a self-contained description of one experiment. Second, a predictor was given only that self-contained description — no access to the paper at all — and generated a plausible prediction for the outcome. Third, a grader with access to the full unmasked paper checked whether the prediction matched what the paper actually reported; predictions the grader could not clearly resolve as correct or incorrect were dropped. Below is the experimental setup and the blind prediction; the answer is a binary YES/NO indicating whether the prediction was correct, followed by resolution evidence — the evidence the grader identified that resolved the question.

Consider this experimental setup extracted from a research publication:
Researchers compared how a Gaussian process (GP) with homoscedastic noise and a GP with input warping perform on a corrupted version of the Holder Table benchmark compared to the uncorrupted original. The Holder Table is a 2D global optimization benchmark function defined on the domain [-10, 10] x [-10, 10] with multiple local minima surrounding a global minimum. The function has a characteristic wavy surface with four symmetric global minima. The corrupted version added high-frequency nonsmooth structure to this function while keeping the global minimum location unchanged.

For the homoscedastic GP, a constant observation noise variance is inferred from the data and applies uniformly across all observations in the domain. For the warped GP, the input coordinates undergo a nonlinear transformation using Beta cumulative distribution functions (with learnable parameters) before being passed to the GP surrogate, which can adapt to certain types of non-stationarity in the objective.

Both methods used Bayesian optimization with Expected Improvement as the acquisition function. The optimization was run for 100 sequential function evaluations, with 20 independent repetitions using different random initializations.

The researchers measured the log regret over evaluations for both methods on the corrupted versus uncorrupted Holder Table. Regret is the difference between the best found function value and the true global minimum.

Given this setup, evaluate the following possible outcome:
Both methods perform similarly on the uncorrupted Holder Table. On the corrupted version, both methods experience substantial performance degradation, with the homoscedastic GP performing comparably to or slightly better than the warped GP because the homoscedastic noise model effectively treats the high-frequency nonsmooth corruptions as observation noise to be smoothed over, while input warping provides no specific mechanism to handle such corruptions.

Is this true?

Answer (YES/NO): YES